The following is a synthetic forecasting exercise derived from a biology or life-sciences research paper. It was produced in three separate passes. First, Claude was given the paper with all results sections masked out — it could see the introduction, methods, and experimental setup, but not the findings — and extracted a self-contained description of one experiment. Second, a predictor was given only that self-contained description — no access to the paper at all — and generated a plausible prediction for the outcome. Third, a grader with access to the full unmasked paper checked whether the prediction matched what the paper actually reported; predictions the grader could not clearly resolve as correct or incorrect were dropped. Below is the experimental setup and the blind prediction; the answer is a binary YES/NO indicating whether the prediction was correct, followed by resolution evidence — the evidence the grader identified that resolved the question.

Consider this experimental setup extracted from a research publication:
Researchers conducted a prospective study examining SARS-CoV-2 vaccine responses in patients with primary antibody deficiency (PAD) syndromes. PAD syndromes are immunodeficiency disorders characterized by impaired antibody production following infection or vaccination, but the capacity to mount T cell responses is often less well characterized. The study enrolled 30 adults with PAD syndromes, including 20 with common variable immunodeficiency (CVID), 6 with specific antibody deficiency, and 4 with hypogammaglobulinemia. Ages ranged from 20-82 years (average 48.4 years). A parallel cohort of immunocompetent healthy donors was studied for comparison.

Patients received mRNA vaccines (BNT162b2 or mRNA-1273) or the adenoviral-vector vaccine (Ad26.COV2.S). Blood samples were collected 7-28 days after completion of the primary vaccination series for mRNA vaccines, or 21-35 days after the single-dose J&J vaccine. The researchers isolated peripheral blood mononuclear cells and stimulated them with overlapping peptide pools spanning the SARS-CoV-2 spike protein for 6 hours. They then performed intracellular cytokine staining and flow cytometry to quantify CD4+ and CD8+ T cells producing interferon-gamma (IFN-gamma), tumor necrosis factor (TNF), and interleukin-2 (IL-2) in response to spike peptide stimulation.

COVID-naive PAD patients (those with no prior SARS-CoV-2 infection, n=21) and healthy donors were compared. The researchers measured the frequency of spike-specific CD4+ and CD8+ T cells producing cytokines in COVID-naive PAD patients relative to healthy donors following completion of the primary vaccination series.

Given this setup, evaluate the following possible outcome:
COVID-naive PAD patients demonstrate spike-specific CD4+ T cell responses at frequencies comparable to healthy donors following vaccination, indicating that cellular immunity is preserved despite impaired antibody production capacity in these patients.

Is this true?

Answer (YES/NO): YES